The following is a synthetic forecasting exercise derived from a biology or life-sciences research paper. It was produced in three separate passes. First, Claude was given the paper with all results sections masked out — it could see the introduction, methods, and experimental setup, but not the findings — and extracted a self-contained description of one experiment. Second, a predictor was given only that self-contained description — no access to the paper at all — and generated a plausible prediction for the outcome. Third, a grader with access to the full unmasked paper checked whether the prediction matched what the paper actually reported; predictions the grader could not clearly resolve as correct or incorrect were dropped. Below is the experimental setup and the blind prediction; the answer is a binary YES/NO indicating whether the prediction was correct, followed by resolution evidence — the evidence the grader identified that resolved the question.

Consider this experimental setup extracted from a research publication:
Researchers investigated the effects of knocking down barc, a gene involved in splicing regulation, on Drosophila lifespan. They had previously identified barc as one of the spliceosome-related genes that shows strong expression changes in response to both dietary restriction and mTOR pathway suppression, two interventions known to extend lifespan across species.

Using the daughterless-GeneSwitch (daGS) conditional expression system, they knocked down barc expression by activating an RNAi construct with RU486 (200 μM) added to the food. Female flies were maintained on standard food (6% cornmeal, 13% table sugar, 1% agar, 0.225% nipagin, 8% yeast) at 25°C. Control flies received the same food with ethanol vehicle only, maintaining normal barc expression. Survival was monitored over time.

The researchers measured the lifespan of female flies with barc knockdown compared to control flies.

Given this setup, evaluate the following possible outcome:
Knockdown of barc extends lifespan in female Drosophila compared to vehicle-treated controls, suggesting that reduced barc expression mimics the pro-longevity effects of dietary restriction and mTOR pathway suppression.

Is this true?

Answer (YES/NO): NO